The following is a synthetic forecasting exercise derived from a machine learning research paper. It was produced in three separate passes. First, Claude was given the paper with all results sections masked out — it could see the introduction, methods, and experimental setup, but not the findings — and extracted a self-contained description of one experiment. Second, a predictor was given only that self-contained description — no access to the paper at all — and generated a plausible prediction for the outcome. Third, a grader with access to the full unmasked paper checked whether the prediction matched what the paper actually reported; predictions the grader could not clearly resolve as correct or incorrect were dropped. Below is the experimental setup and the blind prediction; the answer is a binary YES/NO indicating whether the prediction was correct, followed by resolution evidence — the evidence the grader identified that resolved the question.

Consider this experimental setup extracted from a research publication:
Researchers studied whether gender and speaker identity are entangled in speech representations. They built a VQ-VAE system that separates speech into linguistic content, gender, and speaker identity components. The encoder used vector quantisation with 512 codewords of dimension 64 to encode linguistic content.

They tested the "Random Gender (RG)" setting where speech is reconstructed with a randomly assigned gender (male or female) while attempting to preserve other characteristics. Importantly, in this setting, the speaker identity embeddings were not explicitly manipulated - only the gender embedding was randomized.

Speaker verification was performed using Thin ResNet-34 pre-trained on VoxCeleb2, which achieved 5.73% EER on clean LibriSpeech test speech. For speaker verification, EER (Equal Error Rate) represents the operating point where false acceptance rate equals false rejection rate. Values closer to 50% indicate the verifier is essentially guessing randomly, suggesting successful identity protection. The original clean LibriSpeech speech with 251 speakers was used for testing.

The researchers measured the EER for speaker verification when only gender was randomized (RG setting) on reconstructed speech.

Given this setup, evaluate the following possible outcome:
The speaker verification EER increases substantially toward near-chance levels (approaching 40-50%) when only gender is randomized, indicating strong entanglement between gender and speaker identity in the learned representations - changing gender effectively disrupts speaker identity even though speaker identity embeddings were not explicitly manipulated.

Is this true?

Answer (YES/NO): YES